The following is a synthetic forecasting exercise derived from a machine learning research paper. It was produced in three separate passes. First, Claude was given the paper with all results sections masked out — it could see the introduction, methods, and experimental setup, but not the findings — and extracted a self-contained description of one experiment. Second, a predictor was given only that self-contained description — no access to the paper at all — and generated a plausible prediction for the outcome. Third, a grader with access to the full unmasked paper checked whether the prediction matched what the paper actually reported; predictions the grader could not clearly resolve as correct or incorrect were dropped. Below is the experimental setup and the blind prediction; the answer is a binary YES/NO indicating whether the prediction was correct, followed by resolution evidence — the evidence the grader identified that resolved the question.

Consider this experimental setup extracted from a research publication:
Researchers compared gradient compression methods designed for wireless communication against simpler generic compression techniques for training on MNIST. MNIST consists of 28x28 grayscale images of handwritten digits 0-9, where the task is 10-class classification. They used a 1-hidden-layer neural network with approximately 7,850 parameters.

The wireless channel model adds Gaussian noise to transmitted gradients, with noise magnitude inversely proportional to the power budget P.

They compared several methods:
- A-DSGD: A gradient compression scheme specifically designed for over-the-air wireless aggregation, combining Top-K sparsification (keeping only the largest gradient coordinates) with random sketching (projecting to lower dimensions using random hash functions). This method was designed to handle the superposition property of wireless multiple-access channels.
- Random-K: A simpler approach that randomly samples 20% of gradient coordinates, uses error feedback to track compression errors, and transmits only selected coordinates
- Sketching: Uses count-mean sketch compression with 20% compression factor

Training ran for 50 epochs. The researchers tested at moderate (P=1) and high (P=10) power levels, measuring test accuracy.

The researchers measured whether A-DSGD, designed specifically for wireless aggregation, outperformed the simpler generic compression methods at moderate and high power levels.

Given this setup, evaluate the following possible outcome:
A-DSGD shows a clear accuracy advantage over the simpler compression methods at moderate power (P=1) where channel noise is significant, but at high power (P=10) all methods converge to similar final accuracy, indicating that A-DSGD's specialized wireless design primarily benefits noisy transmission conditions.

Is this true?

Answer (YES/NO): NO